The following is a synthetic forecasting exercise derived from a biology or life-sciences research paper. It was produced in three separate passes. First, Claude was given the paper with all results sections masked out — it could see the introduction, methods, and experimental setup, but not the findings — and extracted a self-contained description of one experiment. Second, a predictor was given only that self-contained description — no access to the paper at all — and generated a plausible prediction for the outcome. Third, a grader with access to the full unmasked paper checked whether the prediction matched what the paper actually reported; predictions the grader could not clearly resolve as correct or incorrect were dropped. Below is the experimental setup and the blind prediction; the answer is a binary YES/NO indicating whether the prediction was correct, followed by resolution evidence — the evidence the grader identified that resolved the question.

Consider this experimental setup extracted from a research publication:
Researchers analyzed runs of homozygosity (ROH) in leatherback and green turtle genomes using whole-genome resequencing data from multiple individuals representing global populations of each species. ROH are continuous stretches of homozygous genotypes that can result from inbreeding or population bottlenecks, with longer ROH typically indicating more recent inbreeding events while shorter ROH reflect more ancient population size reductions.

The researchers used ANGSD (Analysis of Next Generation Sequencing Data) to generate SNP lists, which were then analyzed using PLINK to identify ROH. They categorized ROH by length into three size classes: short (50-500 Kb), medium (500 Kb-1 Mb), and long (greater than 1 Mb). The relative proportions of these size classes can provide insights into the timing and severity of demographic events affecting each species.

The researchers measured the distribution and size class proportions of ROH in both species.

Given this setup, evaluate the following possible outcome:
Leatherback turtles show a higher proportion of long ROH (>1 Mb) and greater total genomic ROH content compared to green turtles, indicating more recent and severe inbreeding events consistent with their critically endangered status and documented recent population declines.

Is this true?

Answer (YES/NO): NO